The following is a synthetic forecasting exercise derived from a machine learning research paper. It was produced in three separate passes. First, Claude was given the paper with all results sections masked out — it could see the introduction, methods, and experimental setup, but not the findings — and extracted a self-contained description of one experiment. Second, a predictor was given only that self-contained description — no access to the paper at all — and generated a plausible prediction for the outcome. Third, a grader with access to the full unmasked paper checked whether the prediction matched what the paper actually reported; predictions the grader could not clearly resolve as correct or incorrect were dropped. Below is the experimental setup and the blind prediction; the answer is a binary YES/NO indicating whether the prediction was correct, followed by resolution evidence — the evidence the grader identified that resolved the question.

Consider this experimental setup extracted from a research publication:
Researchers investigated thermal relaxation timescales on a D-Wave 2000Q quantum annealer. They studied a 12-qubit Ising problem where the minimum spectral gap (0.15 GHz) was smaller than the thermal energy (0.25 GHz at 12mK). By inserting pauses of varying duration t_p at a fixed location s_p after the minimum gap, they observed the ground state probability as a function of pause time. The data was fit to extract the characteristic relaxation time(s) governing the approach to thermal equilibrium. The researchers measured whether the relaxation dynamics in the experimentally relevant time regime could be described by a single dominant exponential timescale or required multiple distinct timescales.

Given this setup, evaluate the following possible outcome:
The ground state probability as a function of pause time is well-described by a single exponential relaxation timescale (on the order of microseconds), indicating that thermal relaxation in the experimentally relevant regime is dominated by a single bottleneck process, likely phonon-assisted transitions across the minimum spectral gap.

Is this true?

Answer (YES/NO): NO